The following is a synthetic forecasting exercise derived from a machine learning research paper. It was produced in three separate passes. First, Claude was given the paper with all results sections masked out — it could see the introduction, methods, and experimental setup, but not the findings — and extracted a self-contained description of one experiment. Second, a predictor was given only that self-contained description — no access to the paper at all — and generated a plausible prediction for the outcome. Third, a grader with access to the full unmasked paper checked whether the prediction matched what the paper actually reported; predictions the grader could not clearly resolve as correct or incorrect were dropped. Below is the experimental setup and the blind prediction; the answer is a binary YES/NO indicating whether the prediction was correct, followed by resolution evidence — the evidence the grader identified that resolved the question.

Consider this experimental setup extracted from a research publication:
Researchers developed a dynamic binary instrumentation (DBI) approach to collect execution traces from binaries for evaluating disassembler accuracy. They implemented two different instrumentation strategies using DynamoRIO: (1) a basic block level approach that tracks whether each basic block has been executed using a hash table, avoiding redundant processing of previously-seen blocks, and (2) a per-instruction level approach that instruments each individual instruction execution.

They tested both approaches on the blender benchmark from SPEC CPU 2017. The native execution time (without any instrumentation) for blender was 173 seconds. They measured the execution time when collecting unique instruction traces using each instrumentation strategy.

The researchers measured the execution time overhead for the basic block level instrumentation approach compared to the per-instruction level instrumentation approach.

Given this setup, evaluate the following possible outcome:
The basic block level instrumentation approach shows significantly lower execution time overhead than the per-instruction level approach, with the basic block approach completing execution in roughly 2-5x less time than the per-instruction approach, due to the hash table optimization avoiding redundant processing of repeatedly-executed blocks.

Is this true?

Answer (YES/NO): NO